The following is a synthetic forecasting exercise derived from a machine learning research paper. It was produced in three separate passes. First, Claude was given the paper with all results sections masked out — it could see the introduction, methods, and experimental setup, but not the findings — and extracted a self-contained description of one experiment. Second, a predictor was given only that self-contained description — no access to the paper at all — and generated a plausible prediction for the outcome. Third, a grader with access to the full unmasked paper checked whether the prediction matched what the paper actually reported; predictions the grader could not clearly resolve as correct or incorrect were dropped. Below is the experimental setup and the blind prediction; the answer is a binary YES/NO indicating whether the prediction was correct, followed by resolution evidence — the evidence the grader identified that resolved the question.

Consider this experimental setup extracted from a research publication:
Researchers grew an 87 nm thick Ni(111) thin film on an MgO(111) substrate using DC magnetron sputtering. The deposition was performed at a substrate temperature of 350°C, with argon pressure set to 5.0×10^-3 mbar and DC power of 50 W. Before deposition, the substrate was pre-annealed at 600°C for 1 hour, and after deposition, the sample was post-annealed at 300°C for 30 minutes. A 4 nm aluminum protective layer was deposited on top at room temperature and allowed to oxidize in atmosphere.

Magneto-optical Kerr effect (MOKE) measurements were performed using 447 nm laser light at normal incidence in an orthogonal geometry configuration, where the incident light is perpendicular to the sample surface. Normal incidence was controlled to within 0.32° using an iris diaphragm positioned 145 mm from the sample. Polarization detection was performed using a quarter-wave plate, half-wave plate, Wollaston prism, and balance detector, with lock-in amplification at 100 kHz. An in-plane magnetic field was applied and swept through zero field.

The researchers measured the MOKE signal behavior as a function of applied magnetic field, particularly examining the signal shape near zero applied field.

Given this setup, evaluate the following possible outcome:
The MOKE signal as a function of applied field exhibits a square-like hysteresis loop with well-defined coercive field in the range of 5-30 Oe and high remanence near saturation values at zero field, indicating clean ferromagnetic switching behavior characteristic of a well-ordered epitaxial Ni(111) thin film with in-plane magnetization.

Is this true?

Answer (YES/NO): NO